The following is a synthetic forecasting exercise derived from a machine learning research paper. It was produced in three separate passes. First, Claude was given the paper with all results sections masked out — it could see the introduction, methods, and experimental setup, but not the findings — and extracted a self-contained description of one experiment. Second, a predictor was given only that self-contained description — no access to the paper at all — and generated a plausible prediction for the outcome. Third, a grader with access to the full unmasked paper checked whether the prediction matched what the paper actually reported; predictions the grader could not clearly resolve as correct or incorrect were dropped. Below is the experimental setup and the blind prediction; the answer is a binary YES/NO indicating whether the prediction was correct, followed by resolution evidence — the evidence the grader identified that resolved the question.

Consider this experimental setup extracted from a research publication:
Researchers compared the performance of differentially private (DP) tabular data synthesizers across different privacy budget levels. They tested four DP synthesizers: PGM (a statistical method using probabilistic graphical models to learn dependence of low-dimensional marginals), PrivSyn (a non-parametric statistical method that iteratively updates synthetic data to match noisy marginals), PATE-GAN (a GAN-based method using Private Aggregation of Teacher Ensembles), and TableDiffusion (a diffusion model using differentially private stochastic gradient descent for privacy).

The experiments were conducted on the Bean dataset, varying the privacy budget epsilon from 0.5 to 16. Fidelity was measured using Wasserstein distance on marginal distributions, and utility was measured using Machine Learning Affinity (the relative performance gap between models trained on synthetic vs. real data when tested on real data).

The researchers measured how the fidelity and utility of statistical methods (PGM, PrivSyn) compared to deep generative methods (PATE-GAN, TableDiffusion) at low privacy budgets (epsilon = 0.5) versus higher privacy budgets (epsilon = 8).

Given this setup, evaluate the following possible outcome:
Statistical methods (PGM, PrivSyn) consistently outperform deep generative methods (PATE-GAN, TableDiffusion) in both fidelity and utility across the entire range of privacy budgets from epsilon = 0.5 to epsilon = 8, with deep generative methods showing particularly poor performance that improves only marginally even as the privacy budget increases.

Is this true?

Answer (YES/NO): NO